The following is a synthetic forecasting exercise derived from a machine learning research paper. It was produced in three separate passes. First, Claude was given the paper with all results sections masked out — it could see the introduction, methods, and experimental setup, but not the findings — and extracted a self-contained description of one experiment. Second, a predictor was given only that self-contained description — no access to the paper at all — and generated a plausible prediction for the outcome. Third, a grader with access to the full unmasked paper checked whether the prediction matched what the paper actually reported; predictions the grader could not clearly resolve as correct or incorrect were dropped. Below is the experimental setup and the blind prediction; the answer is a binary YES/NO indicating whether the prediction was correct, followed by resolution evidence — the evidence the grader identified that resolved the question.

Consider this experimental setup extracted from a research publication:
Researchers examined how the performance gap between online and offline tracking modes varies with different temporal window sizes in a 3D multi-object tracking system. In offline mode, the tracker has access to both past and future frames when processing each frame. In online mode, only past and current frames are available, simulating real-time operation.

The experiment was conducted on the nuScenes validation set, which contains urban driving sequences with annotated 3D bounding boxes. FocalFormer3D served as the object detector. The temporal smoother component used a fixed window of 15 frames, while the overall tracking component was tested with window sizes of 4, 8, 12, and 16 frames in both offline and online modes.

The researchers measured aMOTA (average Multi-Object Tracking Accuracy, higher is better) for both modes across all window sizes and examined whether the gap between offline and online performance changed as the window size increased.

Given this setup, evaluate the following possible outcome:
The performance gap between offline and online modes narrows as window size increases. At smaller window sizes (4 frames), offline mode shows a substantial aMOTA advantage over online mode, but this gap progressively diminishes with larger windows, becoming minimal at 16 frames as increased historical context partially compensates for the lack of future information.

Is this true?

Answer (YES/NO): NO